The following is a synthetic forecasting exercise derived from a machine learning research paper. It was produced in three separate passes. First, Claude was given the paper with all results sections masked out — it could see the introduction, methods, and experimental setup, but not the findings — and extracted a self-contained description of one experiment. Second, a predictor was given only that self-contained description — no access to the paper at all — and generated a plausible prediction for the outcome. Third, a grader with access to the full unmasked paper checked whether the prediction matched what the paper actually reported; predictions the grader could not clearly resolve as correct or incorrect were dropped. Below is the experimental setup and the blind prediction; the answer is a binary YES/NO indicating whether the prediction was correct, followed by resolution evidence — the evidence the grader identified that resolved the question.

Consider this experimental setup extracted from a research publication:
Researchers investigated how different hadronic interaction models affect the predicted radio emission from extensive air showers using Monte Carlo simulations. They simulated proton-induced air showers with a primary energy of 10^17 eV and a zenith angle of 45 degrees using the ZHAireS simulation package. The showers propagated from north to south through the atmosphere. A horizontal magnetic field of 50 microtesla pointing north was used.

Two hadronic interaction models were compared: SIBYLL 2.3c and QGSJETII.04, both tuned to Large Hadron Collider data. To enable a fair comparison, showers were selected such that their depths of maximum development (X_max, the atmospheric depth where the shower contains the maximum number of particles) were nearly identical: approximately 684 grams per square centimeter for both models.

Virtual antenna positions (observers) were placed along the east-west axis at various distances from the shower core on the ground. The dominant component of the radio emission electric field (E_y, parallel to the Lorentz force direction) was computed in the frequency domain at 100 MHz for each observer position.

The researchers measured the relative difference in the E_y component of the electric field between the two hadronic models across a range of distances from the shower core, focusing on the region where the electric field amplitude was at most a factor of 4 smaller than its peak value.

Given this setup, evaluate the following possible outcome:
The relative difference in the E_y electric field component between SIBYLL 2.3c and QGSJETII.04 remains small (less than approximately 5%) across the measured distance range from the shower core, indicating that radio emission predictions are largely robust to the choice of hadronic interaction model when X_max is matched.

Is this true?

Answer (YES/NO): YES